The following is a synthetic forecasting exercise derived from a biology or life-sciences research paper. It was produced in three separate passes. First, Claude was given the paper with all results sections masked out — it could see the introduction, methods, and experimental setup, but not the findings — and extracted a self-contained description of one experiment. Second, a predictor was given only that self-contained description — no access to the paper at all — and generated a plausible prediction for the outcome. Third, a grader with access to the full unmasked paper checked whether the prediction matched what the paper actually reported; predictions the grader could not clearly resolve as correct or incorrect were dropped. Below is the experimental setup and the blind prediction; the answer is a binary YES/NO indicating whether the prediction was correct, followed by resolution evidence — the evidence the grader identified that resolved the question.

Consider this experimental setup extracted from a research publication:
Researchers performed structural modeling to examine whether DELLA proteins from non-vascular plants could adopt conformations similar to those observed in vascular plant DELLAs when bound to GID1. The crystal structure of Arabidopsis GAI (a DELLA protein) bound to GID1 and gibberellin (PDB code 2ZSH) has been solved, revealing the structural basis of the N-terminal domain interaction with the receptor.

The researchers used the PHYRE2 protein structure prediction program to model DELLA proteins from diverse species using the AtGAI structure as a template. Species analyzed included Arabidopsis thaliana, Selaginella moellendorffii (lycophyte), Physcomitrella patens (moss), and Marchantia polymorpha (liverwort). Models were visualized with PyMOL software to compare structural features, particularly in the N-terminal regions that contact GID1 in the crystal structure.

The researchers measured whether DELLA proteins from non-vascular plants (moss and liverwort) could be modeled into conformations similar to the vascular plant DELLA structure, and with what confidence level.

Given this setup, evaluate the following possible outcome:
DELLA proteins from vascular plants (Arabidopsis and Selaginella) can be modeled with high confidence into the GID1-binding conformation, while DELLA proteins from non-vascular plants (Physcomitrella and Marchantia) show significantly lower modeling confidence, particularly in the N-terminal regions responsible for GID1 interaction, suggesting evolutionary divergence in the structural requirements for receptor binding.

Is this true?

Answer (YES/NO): NO